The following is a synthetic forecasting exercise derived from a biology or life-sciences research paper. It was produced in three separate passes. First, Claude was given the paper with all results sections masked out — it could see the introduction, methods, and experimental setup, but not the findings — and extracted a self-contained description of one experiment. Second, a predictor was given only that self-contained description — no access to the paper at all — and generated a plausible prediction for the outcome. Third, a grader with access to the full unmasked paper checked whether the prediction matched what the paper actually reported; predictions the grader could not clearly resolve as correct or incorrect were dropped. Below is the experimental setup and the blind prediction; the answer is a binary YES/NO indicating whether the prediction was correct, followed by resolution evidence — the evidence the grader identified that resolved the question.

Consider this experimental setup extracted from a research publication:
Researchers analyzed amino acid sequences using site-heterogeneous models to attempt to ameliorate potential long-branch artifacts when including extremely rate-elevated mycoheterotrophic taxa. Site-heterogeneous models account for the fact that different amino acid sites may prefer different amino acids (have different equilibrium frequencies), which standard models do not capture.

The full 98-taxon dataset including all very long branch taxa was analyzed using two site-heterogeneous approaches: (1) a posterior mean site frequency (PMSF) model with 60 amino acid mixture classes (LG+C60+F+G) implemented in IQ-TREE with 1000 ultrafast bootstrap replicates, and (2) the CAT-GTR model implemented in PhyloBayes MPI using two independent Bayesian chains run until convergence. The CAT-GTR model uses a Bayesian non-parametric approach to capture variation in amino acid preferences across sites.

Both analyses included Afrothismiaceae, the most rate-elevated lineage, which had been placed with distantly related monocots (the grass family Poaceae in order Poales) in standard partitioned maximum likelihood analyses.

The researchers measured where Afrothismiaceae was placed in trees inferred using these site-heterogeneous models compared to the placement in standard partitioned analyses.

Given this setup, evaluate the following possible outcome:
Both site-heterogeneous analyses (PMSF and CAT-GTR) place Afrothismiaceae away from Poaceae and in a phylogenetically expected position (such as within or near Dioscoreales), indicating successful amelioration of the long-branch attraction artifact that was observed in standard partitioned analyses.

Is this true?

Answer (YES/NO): NO